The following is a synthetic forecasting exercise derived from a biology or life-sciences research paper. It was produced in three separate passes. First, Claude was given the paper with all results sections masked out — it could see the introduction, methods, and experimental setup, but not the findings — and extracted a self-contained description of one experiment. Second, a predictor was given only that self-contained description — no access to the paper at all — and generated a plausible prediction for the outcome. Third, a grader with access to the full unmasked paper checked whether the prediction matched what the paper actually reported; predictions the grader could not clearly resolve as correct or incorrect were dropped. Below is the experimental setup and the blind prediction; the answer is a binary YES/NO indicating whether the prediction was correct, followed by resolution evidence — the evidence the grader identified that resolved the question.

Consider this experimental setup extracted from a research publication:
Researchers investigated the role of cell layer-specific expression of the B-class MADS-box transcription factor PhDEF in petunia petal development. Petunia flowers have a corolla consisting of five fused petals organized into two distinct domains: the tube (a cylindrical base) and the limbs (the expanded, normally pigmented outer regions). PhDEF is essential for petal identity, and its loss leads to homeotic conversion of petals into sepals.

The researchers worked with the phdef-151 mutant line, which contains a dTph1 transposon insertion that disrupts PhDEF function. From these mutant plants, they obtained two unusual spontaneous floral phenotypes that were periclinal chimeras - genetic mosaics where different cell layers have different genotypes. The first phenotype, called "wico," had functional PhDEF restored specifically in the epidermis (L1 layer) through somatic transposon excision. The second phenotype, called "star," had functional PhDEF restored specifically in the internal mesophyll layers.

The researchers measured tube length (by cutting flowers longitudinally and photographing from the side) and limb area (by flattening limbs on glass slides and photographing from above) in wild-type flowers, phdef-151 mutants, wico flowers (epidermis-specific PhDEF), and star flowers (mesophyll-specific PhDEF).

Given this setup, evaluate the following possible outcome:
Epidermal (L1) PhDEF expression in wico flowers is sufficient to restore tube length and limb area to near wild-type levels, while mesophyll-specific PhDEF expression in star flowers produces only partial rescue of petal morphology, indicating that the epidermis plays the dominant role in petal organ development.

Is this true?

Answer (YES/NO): NO